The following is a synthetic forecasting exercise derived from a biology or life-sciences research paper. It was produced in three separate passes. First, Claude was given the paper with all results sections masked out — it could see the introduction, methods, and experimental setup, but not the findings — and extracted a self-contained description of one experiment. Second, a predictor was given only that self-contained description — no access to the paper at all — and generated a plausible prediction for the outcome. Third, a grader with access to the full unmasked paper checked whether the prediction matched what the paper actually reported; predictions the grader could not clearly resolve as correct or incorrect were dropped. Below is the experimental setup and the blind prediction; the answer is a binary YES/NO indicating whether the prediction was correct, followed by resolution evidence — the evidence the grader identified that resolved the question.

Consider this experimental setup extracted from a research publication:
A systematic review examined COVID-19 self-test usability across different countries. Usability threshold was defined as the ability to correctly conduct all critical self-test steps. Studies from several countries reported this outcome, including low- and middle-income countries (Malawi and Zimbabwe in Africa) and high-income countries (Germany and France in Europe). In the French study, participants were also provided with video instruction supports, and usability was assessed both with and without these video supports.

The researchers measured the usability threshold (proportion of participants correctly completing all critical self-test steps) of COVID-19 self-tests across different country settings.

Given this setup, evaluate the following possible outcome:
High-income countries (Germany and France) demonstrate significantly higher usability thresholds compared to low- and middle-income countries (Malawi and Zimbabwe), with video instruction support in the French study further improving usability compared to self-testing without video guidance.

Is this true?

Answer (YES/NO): NO